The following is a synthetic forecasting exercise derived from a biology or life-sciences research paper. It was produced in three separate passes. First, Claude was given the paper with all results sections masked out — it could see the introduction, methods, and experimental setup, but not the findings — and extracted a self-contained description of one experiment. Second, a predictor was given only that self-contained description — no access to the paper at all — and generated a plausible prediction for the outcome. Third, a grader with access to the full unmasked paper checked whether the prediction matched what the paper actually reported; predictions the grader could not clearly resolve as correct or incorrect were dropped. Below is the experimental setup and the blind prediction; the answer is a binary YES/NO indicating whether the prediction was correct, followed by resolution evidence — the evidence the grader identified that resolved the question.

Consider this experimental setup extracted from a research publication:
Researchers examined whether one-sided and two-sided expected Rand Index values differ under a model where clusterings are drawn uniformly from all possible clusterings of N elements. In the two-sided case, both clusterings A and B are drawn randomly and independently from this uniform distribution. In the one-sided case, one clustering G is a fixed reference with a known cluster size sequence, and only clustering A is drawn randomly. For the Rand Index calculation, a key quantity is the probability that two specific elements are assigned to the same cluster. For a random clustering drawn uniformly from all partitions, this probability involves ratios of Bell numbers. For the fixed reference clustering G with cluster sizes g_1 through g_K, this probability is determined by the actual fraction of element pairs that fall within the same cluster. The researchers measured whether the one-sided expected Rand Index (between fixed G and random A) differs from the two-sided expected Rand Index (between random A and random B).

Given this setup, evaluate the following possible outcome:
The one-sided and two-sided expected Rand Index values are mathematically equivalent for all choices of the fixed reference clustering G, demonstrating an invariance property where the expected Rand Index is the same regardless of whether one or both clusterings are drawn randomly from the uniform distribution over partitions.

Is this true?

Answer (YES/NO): NO